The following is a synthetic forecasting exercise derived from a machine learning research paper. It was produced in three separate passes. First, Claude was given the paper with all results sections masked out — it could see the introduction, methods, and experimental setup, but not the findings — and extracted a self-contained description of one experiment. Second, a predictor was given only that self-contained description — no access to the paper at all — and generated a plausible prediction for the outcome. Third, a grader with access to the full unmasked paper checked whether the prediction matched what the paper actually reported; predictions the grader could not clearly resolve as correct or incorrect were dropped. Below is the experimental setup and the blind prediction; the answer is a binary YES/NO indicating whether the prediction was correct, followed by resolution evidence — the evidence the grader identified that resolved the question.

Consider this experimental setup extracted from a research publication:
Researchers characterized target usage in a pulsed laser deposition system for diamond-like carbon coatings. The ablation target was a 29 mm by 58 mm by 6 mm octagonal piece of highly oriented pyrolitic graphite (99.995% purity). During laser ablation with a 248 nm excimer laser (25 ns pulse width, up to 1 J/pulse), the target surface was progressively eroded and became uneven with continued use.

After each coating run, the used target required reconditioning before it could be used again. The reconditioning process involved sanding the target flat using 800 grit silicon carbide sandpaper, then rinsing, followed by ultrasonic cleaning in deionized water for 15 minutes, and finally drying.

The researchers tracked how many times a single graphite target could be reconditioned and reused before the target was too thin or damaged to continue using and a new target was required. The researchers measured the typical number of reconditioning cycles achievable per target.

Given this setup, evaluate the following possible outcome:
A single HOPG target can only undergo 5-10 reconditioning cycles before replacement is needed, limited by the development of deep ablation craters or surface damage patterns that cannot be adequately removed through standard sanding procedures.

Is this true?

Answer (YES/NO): NO